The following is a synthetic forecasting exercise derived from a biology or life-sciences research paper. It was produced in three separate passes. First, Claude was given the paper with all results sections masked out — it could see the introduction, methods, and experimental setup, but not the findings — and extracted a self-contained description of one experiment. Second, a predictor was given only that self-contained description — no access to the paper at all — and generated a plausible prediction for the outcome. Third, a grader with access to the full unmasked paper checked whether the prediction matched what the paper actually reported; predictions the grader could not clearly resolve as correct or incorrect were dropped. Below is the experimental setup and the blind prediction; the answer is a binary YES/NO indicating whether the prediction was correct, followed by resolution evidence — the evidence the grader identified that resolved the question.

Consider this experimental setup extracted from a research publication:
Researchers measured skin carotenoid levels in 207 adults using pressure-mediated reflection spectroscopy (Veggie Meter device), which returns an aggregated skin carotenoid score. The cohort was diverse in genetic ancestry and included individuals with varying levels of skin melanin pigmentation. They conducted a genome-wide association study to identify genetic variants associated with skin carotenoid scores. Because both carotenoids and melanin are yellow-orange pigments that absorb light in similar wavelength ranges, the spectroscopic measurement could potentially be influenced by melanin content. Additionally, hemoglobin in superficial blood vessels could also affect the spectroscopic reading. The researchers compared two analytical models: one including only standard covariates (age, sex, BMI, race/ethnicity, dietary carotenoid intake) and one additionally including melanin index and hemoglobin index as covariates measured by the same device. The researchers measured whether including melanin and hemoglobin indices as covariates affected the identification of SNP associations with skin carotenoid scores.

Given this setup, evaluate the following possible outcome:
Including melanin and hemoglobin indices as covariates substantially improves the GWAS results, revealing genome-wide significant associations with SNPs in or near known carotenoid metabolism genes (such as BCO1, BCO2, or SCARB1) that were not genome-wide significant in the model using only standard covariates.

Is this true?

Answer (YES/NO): NO